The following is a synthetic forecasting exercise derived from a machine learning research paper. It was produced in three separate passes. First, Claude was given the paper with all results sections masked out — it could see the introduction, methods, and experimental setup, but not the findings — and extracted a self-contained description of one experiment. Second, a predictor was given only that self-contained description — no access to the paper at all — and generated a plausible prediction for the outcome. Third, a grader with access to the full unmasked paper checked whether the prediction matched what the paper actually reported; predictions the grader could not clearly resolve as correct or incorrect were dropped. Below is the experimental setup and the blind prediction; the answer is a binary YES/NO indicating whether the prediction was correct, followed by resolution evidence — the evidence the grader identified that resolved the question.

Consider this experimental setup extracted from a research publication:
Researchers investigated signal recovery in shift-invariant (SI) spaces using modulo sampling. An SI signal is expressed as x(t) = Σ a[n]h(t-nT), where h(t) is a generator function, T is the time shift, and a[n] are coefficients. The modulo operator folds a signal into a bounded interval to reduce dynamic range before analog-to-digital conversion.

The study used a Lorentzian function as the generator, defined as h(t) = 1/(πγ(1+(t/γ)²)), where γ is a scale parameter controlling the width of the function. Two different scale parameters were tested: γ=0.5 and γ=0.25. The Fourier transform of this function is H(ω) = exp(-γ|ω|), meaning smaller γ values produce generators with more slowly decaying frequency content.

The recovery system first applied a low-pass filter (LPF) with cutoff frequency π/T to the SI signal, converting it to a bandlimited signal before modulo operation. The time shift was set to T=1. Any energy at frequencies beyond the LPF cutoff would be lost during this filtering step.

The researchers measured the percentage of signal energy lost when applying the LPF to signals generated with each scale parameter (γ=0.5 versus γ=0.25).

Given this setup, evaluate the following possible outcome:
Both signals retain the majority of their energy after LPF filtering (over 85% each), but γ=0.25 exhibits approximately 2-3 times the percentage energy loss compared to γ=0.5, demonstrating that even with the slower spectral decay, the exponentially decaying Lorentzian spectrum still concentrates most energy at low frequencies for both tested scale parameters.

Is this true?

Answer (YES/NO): NO